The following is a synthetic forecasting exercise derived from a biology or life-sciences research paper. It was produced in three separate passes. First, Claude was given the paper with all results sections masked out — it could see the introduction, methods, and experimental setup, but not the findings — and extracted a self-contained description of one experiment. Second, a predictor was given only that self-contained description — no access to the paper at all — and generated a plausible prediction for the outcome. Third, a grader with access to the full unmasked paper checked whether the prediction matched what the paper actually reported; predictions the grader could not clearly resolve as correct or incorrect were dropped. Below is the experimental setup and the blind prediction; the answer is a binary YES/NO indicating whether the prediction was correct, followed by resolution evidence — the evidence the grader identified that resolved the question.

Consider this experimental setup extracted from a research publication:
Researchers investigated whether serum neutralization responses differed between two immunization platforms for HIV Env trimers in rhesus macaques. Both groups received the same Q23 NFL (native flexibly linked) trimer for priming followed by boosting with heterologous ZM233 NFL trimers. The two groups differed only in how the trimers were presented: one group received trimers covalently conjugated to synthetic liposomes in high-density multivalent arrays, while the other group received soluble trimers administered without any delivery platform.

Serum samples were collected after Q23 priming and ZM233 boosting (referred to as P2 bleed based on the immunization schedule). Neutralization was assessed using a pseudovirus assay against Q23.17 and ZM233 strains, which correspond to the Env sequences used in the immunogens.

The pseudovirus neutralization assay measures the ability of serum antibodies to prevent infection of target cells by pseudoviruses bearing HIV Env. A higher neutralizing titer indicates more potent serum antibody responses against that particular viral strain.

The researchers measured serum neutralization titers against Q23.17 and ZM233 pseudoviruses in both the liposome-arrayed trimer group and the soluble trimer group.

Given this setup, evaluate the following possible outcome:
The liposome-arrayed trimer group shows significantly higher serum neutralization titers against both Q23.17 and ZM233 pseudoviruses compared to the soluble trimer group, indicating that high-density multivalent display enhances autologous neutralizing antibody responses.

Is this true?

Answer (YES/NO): YES